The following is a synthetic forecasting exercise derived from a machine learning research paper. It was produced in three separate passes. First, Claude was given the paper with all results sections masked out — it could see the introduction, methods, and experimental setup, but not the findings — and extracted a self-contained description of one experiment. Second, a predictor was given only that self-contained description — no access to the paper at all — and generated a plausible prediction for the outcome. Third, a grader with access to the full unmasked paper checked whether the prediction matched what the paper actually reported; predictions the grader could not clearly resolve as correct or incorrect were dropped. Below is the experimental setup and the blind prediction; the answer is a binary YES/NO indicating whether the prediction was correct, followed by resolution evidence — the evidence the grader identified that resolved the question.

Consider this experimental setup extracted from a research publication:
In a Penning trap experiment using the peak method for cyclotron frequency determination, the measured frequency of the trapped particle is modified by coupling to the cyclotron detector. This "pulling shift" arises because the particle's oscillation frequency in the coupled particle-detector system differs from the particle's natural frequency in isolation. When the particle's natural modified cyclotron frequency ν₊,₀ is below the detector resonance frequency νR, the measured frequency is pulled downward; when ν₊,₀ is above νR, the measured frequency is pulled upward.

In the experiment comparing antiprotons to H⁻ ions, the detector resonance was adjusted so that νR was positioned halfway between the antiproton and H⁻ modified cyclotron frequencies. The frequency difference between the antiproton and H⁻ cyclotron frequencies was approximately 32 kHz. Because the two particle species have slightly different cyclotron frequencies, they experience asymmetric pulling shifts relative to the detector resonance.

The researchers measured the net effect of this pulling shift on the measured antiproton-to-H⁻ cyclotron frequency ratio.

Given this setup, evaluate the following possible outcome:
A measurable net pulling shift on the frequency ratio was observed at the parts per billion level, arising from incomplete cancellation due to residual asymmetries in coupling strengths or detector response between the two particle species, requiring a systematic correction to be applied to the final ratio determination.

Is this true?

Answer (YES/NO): NO